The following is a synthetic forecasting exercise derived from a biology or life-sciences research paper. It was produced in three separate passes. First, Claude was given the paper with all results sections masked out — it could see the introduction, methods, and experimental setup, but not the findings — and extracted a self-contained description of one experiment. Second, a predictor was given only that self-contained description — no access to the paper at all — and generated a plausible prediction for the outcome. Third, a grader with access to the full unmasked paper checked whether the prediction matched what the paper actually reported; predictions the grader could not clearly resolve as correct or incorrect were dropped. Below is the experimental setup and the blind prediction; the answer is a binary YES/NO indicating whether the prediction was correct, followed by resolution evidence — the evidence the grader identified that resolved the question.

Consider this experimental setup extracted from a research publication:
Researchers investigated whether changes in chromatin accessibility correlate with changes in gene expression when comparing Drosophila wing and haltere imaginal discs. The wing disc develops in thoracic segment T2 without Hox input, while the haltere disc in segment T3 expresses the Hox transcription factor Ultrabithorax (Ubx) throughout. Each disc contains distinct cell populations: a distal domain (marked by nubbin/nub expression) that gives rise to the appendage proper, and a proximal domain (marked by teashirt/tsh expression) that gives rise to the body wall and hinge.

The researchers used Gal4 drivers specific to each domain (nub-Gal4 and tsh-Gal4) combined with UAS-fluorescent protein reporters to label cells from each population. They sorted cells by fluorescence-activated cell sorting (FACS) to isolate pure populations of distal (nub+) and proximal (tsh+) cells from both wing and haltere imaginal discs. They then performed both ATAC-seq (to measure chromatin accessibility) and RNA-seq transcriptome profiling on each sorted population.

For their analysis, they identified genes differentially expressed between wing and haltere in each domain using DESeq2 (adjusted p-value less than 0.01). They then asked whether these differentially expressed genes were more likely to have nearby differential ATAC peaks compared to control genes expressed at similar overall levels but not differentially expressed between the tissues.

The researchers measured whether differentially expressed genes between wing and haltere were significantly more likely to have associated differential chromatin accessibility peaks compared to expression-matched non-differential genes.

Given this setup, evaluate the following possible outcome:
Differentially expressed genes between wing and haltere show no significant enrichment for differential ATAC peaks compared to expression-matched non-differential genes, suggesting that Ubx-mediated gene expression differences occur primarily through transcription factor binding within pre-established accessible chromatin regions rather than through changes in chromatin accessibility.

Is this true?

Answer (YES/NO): NO